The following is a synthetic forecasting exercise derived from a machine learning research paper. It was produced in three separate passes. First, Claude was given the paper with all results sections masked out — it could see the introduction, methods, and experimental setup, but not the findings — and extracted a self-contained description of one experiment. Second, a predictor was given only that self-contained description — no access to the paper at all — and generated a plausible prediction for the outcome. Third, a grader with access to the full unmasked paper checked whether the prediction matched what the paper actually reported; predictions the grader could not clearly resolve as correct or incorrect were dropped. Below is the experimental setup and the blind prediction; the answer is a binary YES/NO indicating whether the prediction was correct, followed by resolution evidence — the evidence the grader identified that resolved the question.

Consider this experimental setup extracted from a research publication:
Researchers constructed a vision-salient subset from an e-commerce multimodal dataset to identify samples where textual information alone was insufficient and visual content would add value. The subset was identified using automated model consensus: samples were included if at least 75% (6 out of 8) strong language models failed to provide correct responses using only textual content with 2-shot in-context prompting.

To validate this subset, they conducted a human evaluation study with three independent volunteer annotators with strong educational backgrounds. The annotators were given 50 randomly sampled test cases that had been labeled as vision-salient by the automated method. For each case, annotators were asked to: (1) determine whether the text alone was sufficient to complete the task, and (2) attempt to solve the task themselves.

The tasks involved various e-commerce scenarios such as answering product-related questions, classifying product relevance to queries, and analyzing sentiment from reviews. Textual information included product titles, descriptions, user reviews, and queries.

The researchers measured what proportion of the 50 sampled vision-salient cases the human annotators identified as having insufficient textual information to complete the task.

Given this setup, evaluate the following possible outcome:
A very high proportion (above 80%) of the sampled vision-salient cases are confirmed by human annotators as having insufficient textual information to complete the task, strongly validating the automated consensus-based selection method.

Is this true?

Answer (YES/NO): YES